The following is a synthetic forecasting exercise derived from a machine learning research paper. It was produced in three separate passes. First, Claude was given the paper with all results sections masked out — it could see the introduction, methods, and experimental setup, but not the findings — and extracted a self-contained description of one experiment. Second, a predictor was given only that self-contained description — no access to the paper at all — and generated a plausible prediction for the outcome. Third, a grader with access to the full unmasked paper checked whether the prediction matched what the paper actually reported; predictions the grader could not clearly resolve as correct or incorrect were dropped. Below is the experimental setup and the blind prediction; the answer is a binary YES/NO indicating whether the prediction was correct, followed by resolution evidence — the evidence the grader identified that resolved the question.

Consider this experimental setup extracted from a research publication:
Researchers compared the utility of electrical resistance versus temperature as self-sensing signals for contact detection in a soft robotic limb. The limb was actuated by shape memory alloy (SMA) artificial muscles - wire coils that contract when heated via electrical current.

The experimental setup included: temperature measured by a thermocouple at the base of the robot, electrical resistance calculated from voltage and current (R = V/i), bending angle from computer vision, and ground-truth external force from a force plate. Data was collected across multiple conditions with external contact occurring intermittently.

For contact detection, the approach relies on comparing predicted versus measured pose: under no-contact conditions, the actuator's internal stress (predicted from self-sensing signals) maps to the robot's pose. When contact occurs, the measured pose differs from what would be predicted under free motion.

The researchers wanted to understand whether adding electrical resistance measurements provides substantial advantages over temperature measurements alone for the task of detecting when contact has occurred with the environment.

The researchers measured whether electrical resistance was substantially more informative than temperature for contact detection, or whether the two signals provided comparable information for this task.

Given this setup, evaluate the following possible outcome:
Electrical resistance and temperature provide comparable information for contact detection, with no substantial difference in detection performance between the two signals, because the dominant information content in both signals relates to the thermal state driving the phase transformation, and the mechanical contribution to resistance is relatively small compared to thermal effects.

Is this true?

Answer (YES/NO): NO